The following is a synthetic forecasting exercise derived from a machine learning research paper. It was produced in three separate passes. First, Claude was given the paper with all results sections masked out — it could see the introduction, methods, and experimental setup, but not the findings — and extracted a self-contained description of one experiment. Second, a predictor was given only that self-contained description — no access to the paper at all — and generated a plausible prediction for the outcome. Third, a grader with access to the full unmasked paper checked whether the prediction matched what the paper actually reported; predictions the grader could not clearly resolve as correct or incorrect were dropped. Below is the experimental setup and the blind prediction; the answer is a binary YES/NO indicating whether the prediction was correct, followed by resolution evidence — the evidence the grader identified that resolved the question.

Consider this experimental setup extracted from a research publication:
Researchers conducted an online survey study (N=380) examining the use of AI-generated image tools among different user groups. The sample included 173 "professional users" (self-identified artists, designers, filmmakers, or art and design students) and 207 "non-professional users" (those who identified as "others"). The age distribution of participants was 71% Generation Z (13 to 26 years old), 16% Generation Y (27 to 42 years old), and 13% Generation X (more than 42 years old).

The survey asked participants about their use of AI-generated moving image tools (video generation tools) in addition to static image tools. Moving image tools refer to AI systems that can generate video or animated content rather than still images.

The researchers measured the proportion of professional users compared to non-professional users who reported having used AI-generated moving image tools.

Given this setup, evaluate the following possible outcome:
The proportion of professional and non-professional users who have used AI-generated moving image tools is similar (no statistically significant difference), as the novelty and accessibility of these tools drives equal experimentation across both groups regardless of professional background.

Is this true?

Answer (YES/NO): NO